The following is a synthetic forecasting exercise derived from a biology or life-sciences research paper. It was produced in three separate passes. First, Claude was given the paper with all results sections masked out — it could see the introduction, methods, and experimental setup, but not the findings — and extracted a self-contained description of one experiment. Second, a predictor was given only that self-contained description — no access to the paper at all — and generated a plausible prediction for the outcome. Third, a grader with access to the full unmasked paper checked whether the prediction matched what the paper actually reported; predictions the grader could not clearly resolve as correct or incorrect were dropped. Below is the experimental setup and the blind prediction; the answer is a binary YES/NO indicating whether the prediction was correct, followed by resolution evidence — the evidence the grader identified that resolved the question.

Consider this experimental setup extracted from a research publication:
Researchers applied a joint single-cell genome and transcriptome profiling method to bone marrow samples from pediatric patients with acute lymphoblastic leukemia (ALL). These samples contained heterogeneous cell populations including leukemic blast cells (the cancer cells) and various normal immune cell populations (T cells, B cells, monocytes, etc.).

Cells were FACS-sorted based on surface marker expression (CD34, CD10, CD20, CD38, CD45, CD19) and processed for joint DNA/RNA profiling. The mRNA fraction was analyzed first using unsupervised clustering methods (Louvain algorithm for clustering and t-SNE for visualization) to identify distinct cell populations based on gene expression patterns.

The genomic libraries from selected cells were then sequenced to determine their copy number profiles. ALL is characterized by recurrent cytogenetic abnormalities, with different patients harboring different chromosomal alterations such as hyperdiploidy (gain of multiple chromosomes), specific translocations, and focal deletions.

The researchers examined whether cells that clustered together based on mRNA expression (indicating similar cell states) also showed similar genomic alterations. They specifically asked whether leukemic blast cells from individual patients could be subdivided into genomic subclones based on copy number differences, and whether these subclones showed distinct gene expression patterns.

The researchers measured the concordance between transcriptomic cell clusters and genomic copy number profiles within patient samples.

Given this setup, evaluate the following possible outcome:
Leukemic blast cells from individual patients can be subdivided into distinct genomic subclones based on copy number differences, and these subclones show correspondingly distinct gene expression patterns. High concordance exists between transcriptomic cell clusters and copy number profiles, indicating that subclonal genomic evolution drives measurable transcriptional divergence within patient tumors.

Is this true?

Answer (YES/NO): NO